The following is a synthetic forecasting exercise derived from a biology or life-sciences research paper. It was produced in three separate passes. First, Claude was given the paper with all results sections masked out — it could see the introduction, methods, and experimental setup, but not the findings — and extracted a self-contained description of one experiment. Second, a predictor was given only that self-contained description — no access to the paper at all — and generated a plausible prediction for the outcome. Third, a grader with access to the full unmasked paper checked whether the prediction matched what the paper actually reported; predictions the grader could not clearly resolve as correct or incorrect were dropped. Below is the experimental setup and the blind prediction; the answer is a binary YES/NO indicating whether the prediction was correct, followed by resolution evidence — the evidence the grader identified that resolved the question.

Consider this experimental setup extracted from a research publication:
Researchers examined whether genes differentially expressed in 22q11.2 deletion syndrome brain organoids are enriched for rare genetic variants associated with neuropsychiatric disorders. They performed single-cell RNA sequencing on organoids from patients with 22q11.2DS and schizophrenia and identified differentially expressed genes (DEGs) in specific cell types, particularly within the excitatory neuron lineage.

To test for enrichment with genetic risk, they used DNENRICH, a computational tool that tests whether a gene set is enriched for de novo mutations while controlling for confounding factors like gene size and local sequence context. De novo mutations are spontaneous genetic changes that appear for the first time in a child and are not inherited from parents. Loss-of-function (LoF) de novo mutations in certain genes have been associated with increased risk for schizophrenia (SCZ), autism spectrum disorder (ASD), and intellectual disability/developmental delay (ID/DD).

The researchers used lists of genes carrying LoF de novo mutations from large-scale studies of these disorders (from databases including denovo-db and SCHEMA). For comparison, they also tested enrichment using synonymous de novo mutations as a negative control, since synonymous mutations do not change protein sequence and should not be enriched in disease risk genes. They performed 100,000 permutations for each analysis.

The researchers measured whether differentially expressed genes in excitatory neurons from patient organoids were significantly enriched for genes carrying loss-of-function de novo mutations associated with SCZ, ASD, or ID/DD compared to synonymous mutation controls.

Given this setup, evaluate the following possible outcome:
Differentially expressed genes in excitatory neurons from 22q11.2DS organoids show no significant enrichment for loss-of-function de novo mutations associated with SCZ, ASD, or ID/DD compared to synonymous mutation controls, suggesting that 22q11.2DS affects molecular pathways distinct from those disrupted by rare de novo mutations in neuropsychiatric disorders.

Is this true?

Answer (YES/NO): NO